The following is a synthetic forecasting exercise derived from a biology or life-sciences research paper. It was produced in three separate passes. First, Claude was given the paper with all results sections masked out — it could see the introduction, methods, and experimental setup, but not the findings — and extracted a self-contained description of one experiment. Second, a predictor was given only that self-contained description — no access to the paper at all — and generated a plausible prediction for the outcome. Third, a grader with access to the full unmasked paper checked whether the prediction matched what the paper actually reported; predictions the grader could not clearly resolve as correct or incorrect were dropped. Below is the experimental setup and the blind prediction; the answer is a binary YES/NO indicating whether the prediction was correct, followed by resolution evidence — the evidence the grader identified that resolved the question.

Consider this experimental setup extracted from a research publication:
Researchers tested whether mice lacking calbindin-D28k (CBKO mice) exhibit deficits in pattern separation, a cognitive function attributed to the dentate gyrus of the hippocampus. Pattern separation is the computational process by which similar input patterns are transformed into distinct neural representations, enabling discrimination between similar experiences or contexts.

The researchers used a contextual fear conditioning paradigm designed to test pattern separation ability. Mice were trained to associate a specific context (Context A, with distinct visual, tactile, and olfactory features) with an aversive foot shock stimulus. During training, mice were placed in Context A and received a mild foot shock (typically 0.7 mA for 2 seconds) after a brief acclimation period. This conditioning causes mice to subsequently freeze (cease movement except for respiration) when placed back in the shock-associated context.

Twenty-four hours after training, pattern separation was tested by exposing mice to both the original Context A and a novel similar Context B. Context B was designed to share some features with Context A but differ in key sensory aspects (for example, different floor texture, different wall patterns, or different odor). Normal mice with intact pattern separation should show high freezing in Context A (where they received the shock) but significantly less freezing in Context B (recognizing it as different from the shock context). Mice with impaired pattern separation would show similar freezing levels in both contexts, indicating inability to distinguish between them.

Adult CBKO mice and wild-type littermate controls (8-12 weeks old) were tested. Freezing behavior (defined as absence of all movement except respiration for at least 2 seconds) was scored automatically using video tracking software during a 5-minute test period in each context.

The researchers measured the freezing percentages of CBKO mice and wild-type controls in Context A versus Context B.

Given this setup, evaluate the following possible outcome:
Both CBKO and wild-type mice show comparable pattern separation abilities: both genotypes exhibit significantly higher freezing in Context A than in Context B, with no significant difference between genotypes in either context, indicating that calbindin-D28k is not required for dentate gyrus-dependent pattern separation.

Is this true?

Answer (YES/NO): NO